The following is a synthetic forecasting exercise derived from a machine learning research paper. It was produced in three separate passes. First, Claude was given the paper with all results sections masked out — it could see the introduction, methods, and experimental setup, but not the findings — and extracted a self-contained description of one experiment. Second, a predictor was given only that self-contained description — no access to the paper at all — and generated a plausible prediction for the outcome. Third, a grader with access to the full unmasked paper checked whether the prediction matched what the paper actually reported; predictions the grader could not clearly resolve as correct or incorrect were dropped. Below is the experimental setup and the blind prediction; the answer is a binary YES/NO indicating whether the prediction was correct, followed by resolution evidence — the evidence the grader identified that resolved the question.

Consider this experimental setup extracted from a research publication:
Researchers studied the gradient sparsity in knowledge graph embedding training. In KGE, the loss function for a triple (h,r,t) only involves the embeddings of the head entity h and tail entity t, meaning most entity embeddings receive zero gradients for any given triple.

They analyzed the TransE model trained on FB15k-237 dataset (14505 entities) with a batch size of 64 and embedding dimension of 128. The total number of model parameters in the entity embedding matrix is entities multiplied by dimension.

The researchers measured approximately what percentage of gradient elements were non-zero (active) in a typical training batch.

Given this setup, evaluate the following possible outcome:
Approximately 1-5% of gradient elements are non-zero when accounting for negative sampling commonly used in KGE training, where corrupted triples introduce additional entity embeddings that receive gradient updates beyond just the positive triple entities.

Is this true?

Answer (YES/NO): YES